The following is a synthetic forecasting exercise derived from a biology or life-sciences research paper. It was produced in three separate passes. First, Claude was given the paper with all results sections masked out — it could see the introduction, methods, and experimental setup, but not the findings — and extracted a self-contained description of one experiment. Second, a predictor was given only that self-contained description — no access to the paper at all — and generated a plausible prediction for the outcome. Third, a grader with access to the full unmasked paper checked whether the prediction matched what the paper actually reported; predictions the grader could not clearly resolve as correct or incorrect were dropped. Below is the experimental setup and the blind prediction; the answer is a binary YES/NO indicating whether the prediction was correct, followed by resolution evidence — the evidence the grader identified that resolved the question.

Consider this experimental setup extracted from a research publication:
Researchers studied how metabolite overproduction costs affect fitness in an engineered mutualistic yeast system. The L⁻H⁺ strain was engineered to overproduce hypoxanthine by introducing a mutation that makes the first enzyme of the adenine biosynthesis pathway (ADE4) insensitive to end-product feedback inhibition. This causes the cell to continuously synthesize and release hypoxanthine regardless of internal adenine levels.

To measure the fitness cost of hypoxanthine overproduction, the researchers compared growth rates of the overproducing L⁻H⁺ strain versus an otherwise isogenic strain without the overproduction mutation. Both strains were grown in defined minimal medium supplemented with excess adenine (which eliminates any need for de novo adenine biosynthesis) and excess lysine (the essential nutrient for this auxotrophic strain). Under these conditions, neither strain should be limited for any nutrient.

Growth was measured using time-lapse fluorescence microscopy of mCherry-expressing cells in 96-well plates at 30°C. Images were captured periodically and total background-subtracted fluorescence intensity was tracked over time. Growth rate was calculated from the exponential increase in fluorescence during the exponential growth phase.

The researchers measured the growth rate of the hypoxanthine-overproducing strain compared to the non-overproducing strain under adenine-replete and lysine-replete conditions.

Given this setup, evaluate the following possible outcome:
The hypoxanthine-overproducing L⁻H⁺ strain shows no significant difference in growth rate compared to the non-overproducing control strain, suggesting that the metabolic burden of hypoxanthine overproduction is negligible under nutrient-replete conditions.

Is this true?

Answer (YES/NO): NO